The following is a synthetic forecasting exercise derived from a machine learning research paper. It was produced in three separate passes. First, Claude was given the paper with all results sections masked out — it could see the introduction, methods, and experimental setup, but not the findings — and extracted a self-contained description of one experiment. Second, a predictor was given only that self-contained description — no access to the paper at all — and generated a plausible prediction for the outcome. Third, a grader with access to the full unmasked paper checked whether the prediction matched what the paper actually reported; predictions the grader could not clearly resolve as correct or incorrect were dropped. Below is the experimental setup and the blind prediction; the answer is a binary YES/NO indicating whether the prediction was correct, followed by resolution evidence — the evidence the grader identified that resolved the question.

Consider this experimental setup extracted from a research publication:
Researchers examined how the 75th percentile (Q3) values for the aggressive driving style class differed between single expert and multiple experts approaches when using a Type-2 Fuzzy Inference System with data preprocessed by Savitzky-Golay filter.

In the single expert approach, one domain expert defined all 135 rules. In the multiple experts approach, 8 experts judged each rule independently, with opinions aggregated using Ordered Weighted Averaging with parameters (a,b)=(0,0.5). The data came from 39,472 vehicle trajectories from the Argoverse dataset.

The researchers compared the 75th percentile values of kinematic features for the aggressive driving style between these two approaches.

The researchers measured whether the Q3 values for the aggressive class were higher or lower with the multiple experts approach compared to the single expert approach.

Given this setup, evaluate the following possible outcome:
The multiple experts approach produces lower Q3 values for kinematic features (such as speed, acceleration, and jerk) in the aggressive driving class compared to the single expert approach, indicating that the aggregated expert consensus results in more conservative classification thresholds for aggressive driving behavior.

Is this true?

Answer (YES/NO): NO